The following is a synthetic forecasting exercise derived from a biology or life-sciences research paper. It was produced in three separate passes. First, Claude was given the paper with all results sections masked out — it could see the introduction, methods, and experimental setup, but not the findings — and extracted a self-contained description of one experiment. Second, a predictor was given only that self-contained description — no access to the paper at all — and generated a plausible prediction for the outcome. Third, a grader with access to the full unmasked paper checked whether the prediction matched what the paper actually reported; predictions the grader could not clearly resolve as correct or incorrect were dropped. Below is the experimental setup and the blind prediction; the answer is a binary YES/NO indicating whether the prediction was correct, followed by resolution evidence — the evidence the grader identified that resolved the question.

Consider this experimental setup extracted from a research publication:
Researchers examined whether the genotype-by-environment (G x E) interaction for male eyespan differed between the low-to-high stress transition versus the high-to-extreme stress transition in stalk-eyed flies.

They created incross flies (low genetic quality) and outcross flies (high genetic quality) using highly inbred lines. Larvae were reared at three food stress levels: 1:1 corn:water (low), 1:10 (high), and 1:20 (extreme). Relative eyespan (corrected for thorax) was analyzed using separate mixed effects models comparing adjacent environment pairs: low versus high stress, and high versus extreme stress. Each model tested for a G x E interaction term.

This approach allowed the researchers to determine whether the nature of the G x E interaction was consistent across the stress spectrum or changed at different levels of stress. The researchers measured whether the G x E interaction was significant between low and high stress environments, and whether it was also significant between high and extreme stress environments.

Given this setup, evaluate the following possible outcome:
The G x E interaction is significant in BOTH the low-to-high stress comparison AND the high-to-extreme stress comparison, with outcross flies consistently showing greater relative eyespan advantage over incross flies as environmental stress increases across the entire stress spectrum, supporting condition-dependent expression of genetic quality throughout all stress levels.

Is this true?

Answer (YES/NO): NO